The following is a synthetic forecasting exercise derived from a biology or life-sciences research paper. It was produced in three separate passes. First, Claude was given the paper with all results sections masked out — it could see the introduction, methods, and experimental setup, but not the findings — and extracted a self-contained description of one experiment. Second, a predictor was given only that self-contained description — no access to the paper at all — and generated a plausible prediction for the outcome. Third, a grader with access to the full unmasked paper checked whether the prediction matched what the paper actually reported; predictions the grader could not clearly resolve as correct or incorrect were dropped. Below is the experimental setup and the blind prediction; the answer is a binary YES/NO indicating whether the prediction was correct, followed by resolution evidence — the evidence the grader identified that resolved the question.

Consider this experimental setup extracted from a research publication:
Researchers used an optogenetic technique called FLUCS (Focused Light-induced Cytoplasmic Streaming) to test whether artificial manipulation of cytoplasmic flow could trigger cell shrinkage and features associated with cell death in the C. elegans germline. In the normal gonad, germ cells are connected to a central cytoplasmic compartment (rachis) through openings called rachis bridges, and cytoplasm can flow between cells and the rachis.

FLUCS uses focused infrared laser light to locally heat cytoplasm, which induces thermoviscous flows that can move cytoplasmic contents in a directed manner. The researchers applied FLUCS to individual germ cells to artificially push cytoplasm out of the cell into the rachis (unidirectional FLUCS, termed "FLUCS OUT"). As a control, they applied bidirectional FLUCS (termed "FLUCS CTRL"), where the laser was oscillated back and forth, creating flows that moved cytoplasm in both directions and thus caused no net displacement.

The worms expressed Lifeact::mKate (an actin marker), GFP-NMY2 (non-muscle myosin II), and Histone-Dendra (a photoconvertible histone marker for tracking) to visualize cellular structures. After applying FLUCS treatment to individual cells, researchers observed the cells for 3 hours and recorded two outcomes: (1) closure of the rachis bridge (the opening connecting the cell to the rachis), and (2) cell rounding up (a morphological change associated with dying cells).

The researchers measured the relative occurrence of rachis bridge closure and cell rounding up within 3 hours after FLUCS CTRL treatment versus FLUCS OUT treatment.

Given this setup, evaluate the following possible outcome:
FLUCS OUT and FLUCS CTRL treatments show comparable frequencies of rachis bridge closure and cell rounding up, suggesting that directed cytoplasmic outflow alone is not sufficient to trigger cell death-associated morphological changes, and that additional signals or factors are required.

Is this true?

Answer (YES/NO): NO